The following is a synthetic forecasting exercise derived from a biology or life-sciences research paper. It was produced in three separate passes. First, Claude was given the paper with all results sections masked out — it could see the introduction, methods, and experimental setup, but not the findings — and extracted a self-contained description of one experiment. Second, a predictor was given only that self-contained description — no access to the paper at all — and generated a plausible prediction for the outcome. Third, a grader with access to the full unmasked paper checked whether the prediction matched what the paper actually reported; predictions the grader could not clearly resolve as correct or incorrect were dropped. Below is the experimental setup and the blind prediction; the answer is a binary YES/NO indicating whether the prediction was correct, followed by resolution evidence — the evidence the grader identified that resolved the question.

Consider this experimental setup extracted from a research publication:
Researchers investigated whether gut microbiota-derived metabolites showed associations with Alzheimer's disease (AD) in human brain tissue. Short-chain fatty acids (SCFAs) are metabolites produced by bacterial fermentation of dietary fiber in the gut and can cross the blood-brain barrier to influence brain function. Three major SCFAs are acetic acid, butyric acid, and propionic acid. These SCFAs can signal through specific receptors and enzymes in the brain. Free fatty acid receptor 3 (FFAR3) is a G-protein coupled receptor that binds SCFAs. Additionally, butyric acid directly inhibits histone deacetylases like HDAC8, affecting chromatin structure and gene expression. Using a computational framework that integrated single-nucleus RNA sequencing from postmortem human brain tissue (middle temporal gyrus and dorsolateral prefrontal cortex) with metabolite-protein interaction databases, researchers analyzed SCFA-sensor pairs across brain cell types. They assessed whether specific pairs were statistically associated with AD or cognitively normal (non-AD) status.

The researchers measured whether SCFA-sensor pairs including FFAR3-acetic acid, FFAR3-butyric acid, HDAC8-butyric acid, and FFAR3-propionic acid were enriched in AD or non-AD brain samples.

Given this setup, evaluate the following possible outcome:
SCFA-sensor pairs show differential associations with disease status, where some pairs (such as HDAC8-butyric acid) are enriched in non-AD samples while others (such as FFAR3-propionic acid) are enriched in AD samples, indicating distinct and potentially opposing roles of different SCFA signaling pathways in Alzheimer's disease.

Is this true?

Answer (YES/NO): NO